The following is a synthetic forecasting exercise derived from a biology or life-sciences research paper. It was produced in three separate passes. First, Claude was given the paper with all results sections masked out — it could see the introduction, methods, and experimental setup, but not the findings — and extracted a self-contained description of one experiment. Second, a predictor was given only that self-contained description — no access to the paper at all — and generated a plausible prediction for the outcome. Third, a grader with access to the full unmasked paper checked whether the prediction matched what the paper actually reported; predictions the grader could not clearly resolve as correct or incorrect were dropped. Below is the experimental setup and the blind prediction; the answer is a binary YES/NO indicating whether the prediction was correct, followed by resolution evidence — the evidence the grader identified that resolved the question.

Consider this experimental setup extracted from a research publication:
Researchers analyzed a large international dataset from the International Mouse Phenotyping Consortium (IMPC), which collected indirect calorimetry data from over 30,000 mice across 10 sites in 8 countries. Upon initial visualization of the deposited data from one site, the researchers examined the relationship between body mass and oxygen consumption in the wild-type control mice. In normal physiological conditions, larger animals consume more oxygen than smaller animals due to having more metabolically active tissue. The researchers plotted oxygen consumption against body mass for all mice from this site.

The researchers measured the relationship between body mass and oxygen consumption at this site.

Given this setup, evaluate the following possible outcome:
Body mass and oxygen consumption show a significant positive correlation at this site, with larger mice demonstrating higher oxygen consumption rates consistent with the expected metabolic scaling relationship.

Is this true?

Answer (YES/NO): NO